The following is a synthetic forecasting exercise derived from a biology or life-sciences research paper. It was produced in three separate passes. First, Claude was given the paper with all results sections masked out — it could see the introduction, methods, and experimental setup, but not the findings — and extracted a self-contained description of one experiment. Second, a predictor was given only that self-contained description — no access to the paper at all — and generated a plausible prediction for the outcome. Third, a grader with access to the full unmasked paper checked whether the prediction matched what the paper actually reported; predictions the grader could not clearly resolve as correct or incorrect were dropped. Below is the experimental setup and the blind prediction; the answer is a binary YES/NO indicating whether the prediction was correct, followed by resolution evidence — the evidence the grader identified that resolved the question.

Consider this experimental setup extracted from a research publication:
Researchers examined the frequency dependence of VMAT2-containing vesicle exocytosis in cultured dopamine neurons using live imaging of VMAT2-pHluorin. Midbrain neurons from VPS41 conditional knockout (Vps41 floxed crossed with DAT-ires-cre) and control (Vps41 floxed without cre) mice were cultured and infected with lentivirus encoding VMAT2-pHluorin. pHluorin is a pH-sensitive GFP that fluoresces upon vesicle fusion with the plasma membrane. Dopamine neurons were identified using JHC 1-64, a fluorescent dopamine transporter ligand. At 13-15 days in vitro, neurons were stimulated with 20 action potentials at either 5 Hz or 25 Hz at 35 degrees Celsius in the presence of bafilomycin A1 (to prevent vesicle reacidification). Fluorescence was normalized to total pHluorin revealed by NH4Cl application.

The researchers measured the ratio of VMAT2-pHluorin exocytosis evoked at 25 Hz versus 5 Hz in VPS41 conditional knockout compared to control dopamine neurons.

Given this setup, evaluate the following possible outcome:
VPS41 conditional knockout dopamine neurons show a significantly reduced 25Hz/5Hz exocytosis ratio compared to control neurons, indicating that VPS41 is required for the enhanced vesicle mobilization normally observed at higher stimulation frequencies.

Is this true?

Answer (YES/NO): YES